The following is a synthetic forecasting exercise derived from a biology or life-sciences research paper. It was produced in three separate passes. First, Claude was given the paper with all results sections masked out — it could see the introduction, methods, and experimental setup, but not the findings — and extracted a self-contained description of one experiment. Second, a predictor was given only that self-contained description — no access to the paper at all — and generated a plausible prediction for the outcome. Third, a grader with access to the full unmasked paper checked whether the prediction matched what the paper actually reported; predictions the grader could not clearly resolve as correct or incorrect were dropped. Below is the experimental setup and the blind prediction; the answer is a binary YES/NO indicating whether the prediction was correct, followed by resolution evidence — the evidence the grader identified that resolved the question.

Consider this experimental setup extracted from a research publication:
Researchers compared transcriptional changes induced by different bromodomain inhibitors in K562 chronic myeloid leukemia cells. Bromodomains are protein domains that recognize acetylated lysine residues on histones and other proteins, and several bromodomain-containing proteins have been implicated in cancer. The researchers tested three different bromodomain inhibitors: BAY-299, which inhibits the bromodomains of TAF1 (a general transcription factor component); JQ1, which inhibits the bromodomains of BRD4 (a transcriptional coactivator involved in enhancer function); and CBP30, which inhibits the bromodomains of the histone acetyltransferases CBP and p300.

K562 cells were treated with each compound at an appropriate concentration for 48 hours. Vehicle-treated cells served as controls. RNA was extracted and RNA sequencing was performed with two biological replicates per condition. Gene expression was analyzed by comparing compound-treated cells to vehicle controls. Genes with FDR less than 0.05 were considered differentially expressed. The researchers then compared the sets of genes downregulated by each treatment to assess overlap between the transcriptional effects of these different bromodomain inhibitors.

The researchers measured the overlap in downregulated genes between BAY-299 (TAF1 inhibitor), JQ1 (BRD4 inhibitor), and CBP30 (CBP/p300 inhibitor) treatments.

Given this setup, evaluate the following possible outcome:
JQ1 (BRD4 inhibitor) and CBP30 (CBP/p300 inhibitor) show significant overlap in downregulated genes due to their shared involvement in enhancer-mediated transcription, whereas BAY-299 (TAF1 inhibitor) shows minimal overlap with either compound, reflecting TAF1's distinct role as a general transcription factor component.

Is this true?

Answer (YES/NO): NO